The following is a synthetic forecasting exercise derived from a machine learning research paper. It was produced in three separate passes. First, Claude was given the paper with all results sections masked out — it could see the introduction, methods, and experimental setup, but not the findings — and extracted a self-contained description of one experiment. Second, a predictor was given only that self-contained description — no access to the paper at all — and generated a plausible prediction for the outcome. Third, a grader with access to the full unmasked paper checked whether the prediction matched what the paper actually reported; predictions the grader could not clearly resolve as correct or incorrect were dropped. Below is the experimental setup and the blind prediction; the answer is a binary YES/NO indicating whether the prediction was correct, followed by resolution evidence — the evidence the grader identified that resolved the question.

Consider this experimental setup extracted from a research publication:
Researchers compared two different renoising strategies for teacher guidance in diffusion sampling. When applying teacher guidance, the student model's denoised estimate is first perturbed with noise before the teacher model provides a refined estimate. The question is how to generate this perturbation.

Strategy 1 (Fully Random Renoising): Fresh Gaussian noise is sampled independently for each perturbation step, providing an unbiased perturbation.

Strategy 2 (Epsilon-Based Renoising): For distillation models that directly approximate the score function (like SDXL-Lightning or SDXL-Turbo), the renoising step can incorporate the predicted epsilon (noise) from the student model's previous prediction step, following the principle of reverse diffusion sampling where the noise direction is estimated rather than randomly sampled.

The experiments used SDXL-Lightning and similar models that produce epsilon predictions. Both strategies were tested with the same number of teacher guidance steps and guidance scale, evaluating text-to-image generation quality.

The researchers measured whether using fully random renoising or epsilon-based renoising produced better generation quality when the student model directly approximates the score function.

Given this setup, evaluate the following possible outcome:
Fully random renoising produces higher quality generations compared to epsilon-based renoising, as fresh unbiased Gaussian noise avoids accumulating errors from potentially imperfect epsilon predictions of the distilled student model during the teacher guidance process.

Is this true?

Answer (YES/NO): NO